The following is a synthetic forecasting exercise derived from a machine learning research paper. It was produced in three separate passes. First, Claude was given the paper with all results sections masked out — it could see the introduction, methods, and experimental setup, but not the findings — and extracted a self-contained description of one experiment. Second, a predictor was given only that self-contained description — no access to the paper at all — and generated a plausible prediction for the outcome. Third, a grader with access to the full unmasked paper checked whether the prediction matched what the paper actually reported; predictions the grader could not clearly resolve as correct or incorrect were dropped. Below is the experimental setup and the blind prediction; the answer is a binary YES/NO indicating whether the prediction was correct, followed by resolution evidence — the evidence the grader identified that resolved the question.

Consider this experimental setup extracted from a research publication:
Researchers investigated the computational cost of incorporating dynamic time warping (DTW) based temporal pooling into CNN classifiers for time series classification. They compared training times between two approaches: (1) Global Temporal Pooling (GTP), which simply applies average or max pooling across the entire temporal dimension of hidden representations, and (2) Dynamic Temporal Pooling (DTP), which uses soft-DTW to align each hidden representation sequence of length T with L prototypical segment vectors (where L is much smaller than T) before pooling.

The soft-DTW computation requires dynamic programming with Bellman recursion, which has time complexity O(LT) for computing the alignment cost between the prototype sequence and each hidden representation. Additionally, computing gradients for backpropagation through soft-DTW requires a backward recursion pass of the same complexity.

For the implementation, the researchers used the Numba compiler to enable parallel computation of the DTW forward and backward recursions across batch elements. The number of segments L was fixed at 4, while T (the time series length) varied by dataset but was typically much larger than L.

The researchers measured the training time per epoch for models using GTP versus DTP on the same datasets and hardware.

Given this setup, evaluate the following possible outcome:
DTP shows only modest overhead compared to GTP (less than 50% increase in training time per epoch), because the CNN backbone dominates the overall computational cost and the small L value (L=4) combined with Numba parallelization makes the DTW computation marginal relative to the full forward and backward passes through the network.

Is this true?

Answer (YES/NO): YES